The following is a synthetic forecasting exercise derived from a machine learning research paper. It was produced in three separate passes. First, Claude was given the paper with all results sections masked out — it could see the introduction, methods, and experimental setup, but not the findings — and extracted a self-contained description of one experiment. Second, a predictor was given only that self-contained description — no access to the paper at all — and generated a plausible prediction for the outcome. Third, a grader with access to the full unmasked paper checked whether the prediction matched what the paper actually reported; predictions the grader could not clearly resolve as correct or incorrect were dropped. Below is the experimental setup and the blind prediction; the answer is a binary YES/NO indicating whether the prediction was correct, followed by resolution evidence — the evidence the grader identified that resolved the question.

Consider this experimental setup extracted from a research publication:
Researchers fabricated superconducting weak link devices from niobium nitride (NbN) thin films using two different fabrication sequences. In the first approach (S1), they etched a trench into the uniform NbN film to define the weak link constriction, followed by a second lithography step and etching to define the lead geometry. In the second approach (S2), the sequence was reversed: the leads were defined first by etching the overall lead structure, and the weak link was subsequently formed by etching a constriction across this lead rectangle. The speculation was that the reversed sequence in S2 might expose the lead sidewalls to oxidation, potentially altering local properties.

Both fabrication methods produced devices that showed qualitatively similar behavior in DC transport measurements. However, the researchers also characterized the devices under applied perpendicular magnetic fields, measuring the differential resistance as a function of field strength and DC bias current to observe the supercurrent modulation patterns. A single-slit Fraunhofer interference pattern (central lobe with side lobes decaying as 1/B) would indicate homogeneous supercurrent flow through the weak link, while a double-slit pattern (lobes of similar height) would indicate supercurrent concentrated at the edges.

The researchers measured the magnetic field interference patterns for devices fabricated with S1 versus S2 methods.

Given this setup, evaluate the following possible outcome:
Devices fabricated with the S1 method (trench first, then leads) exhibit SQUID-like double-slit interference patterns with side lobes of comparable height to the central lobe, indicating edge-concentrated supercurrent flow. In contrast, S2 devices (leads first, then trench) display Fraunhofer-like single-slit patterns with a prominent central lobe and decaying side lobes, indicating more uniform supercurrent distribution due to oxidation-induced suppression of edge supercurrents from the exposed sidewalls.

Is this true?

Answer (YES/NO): NO